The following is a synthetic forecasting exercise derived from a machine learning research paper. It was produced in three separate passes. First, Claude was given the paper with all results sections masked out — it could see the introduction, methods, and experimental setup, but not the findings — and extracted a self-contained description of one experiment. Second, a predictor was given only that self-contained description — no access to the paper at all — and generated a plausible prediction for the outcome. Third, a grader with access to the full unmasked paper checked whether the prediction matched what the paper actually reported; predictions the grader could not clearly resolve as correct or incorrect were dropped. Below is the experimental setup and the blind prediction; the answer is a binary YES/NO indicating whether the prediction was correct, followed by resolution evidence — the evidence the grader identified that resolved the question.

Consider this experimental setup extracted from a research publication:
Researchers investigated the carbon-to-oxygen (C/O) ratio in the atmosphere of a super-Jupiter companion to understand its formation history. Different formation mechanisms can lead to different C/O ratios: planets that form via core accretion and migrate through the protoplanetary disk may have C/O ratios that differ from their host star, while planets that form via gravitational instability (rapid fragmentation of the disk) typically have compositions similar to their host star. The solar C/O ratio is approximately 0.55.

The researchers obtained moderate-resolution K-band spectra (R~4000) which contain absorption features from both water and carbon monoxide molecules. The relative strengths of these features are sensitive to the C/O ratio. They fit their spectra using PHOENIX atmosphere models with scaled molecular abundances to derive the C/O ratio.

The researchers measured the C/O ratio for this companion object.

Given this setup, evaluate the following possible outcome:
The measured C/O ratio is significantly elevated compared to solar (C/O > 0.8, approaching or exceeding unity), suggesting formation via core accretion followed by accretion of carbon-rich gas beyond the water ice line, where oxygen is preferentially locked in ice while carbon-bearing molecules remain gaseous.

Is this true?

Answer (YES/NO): NO